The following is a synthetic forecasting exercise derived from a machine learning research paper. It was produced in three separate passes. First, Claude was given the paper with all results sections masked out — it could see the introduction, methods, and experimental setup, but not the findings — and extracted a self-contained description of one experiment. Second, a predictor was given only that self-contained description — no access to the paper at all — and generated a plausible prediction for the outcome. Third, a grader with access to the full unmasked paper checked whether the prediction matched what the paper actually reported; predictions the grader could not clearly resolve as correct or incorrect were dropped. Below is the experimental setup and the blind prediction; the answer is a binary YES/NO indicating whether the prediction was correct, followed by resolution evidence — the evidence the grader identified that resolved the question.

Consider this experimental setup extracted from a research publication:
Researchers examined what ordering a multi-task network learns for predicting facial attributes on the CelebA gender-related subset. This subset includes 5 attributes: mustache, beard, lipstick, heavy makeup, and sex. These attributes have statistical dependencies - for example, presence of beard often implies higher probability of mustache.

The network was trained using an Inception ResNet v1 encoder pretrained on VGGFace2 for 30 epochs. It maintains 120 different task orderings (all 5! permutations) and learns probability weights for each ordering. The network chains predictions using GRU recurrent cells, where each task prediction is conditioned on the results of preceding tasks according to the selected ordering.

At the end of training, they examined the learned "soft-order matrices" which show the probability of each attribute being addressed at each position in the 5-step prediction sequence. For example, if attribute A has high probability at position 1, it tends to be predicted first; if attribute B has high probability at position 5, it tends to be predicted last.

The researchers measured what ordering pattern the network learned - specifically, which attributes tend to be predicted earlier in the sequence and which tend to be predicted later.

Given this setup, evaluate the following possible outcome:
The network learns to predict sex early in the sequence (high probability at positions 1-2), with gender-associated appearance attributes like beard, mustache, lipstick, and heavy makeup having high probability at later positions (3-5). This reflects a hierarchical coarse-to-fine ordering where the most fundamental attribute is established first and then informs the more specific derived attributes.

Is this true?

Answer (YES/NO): NO